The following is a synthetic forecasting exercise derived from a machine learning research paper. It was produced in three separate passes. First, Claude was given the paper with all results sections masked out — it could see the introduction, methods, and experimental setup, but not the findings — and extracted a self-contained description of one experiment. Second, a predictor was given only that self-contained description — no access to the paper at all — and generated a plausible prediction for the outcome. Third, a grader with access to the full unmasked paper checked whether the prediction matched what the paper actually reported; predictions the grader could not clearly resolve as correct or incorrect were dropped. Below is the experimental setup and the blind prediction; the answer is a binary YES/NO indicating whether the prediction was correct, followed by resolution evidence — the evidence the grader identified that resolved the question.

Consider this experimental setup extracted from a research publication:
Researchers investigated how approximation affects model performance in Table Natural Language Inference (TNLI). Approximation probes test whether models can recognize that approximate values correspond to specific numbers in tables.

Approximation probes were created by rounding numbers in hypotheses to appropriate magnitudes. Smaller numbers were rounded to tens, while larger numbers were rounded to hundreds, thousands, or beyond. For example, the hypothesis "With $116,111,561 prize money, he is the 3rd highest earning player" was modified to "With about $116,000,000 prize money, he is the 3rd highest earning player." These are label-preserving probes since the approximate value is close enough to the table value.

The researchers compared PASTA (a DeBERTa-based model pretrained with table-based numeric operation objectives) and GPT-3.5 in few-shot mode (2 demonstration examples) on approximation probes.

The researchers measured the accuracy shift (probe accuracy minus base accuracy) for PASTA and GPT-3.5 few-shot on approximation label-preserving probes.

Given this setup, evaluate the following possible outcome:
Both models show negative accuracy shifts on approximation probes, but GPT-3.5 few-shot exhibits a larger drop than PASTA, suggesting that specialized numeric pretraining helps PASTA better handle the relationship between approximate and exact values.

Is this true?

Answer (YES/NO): NO